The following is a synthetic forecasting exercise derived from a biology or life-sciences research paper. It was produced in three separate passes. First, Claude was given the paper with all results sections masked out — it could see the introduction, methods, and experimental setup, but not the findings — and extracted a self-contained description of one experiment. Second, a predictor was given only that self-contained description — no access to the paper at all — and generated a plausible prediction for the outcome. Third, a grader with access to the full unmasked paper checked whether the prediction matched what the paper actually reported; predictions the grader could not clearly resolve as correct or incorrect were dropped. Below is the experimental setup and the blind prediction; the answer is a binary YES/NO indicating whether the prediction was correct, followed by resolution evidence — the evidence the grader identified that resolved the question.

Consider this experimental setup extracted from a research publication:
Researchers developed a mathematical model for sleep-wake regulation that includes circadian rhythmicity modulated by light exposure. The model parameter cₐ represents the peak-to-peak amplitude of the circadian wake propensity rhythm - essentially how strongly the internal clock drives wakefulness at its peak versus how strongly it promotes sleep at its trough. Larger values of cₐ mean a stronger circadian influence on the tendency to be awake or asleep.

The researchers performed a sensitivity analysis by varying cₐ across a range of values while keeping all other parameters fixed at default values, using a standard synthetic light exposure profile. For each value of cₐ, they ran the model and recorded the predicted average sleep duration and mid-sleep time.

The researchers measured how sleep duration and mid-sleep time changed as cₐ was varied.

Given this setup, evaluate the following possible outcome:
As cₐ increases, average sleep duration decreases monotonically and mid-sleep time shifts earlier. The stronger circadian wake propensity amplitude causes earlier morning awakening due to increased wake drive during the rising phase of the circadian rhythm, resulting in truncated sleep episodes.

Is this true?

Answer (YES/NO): NO